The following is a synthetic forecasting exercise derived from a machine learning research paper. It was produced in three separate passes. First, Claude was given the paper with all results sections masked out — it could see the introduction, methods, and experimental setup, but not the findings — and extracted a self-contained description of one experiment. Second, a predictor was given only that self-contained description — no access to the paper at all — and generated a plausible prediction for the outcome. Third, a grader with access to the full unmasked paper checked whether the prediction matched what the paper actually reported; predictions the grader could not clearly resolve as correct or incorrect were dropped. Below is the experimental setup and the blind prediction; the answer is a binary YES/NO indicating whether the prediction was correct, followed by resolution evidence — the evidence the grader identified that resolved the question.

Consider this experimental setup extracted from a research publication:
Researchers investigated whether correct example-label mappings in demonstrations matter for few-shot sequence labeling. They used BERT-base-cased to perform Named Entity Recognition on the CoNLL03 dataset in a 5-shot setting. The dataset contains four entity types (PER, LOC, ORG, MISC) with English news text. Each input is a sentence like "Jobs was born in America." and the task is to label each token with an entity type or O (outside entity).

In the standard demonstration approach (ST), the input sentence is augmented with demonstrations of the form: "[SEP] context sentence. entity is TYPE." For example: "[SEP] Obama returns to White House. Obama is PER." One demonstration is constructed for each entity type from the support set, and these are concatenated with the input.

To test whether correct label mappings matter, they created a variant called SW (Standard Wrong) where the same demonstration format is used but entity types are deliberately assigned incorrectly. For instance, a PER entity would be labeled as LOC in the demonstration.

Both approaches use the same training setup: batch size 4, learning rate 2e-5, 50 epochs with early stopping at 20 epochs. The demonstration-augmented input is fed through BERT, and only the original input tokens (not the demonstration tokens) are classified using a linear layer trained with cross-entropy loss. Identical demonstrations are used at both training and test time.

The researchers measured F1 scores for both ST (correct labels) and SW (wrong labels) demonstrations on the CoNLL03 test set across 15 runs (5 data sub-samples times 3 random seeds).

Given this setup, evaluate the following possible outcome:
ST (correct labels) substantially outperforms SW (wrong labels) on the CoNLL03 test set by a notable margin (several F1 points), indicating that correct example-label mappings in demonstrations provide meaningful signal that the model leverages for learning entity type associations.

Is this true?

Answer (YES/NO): NO